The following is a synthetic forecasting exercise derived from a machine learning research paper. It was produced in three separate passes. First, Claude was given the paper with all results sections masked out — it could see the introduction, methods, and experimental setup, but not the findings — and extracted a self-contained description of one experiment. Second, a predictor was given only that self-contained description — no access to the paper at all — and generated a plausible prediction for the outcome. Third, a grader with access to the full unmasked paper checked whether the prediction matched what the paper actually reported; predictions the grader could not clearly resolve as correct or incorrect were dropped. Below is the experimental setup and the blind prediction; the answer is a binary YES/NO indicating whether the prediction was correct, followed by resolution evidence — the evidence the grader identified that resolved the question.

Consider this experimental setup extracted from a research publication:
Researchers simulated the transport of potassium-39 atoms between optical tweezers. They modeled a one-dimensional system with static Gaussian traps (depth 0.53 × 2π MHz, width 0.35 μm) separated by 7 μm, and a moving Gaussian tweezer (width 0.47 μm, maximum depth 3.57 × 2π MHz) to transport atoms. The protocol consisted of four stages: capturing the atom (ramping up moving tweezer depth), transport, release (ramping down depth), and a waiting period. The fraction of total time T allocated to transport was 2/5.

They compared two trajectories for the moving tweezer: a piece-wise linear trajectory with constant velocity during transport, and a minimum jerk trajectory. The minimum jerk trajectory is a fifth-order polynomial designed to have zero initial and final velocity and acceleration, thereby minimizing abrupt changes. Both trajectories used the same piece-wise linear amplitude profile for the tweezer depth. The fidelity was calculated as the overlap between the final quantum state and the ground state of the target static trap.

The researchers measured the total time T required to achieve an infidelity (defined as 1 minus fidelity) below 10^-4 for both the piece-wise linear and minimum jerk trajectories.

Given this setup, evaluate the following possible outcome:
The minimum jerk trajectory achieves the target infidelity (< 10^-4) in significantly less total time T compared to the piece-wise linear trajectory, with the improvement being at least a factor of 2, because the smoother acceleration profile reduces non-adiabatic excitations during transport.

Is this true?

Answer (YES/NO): YES